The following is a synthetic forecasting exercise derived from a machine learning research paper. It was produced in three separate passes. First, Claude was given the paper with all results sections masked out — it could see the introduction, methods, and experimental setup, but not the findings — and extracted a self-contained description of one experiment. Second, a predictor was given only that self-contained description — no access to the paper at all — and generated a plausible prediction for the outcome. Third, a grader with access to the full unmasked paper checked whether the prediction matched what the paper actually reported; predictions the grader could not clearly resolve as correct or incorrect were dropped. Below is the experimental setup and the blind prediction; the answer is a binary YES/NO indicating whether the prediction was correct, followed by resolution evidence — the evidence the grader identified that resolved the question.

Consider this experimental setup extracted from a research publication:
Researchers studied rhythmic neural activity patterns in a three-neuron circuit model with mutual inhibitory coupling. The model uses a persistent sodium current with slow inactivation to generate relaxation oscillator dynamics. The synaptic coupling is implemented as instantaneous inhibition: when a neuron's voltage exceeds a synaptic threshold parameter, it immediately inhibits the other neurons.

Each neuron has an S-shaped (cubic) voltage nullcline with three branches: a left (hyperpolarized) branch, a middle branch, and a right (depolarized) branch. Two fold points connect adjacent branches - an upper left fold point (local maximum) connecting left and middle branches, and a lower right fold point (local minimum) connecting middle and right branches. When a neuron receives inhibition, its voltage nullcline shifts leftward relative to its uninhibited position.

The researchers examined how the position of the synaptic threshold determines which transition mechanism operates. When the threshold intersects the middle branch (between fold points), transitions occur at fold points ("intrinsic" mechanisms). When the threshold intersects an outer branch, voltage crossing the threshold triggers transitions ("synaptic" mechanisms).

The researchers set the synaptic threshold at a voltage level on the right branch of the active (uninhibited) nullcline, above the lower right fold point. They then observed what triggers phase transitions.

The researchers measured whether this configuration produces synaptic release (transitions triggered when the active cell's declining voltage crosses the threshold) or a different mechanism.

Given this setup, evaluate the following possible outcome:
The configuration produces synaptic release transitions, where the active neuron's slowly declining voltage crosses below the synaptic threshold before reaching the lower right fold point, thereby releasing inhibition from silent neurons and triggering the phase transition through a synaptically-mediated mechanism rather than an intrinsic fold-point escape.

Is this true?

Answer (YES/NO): YES